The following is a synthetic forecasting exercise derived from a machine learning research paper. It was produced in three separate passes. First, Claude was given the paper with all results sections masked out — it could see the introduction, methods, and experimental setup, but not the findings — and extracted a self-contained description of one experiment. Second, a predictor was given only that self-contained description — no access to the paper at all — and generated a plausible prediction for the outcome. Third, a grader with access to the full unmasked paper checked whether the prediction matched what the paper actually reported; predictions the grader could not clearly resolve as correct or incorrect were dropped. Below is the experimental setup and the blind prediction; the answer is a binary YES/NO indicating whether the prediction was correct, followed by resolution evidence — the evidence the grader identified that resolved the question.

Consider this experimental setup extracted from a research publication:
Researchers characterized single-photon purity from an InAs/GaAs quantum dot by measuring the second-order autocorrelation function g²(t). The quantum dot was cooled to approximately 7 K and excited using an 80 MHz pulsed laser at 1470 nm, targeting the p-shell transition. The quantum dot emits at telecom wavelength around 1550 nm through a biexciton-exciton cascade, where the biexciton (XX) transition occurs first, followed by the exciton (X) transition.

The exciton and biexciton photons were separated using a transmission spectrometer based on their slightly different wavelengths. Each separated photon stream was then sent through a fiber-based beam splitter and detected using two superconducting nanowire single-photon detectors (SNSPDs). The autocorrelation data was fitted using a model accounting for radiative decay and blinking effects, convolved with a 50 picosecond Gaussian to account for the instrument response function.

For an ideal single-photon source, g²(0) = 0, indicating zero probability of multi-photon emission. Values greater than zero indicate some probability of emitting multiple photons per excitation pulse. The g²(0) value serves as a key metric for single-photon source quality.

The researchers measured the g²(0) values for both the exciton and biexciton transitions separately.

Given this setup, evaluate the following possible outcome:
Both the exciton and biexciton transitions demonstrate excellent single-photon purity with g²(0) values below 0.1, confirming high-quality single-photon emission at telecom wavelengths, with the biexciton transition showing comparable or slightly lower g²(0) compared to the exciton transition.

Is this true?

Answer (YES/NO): NO